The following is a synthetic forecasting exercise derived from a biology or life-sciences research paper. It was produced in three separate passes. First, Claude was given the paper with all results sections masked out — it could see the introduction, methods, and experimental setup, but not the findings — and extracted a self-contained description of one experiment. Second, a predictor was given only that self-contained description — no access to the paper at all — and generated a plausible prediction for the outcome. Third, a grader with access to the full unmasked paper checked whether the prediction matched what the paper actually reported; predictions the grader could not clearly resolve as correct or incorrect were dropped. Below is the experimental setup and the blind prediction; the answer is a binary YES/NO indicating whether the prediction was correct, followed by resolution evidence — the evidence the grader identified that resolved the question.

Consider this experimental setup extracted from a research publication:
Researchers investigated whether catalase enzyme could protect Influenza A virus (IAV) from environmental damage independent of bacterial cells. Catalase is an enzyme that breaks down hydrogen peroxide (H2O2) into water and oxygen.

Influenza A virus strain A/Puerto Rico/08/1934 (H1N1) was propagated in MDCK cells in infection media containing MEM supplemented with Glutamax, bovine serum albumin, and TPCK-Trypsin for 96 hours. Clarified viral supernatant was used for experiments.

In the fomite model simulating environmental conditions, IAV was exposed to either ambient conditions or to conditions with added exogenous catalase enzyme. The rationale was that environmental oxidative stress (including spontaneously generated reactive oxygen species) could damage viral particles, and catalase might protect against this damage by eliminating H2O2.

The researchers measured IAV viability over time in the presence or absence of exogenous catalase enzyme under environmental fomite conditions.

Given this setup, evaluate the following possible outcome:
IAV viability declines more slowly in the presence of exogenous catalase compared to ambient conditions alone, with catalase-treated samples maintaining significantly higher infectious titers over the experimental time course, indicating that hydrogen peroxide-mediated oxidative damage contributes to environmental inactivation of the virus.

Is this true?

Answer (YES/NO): YES